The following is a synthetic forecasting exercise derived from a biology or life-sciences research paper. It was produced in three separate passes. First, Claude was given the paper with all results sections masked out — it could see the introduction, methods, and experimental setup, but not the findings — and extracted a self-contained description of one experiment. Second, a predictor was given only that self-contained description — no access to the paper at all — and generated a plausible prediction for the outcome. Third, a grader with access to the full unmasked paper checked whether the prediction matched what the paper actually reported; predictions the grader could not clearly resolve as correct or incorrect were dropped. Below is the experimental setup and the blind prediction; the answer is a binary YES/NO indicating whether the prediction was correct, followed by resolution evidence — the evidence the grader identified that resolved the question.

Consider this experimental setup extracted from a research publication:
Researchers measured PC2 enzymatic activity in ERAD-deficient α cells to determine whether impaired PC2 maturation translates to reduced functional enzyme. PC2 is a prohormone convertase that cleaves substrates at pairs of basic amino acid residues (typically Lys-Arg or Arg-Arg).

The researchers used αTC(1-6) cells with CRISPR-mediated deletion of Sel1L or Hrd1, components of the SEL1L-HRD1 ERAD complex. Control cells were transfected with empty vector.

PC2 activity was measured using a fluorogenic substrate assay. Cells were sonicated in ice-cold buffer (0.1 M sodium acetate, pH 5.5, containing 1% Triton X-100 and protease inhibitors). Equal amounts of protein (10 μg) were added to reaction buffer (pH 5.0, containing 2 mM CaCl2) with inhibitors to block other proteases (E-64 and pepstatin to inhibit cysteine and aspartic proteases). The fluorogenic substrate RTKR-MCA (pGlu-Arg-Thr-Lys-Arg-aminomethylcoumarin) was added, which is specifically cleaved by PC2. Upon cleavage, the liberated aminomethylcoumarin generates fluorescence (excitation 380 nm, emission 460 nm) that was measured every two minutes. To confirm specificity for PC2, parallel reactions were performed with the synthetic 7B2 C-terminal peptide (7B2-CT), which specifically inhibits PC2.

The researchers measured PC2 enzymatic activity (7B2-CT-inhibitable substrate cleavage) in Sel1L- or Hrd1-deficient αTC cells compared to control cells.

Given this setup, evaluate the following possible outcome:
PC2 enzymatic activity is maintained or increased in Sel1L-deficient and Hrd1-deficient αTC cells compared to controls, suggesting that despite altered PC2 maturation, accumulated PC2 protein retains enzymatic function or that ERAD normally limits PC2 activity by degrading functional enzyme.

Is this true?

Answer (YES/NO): NO